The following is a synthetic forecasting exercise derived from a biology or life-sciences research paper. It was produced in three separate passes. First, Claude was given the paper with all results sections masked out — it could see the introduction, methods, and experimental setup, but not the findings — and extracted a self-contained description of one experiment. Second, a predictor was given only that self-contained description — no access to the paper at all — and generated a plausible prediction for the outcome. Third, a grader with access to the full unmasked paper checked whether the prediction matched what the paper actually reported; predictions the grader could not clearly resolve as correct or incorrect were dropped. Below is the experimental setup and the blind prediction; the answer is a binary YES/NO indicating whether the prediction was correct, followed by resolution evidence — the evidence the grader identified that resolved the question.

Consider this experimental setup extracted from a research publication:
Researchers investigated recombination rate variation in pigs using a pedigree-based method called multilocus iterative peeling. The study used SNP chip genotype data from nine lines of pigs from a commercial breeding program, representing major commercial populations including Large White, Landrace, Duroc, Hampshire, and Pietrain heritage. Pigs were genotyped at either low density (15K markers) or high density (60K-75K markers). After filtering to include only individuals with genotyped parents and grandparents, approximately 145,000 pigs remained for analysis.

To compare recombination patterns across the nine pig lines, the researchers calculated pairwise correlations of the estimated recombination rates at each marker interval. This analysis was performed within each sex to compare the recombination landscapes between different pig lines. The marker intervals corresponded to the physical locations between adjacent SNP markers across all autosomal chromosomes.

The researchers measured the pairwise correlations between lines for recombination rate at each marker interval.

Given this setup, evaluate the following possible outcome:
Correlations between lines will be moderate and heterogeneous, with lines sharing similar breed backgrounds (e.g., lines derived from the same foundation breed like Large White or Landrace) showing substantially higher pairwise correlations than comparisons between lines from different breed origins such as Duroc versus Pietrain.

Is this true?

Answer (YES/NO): NO